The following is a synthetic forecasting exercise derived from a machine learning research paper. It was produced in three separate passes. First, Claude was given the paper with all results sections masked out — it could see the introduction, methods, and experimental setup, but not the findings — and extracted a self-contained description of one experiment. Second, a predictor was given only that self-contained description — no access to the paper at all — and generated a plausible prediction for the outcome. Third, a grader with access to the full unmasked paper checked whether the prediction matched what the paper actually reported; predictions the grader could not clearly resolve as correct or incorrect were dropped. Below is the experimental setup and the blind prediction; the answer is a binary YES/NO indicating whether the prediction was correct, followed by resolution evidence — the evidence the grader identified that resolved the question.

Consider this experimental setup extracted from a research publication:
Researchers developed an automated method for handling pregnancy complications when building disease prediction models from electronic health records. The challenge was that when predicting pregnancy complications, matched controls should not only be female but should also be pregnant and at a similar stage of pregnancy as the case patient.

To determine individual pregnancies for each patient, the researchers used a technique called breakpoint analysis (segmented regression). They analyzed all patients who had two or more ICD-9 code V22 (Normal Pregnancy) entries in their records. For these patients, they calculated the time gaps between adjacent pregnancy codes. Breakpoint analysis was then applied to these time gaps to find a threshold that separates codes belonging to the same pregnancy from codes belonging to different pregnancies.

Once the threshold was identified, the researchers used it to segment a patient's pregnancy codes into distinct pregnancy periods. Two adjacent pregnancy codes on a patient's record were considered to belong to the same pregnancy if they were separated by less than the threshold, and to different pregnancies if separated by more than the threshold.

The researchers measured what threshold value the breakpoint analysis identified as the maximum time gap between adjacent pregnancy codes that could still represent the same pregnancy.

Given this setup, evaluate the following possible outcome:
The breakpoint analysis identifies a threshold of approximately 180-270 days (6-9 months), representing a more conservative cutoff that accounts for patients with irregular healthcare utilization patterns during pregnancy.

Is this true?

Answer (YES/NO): NO